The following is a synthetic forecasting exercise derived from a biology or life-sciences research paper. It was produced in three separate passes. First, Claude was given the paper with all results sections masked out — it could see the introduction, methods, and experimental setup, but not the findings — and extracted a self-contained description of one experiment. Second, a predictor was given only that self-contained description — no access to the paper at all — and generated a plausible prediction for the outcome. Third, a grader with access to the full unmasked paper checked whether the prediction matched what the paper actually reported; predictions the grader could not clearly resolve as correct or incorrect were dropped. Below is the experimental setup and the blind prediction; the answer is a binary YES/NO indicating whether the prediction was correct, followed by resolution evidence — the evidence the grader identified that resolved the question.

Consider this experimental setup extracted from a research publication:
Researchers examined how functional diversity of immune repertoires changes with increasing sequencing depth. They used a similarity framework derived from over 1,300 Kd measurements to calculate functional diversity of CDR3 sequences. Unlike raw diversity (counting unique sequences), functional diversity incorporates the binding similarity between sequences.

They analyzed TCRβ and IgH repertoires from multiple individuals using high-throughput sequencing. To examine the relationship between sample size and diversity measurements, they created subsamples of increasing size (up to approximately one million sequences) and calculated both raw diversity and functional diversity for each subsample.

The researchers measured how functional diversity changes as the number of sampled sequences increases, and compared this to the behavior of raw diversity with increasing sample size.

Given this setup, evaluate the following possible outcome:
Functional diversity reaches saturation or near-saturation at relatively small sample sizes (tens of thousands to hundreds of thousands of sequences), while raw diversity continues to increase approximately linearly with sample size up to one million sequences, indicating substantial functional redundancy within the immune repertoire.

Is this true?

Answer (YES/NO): NO